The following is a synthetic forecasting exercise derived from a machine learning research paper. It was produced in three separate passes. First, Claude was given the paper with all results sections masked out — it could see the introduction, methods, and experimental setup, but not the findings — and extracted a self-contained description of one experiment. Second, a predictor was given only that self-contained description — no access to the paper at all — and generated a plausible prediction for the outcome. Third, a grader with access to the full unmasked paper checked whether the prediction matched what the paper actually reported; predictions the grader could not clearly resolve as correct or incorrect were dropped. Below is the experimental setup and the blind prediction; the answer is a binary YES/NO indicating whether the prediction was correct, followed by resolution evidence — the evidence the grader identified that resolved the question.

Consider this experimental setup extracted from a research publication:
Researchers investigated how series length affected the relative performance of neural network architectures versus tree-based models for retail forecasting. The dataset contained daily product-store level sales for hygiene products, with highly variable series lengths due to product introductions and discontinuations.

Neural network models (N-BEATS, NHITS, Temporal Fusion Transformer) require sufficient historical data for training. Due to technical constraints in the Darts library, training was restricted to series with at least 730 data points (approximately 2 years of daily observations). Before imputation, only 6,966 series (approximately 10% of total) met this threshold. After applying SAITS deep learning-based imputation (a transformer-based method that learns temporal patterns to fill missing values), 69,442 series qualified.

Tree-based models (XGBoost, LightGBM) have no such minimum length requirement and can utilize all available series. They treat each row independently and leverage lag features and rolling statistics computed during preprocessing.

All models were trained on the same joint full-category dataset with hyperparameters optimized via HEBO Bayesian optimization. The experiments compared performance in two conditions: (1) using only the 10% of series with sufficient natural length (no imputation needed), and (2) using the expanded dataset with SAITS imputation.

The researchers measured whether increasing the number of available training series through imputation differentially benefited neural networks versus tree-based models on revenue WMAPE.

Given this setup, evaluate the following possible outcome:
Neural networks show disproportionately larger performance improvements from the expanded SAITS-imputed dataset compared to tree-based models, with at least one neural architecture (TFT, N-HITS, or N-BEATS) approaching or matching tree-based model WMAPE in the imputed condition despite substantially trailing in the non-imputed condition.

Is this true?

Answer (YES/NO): YES